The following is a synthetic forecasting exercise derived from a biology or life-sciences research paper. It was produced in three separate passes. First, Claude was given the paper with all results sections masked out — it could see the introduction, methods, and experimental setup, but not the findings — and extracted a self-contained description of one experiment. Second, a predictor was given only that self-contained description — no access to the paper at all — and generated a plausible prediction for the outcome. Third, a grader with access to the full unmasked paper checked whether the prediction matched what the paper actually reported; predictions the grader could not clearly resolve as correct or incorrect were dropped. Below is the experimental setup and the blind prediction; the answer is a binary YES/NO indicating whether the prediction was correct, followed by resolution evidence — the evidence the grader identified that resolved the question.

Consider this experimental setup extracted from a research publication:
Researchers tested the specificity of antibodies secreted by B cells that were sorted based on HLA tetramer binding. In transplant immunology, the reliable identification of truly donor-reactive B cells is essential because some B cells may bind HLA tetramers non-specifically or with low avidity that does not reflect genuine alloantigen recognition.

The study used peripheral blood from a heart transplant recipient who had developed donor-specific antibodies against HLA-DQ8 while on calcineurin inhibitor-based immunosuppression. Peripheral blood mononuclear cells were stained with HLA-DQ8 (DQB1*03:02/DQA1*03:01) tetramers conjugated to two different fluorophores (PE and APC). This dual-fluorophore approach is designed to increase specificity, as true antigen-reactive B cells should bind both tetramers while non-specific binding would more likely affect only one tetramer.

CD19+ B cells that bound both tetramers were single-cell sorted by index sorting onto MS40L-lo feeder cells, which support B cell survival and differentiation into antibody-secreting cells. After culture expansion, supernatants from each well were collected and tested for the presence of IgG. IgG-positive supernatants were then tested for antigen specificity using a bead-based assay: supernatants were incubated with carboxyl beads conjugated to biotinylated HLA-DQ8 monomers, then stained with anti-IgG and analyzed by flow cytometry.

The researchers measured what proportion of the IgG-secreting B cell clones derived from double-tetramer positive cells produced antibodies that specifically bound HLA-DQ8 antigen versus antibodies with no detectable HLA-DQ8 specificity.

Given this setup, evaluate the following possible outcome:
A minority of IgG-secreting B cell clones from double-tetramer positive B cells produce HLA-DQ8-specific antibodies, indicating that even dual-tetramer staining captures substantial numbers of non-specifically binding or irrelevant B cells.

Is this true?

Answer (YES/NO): NO